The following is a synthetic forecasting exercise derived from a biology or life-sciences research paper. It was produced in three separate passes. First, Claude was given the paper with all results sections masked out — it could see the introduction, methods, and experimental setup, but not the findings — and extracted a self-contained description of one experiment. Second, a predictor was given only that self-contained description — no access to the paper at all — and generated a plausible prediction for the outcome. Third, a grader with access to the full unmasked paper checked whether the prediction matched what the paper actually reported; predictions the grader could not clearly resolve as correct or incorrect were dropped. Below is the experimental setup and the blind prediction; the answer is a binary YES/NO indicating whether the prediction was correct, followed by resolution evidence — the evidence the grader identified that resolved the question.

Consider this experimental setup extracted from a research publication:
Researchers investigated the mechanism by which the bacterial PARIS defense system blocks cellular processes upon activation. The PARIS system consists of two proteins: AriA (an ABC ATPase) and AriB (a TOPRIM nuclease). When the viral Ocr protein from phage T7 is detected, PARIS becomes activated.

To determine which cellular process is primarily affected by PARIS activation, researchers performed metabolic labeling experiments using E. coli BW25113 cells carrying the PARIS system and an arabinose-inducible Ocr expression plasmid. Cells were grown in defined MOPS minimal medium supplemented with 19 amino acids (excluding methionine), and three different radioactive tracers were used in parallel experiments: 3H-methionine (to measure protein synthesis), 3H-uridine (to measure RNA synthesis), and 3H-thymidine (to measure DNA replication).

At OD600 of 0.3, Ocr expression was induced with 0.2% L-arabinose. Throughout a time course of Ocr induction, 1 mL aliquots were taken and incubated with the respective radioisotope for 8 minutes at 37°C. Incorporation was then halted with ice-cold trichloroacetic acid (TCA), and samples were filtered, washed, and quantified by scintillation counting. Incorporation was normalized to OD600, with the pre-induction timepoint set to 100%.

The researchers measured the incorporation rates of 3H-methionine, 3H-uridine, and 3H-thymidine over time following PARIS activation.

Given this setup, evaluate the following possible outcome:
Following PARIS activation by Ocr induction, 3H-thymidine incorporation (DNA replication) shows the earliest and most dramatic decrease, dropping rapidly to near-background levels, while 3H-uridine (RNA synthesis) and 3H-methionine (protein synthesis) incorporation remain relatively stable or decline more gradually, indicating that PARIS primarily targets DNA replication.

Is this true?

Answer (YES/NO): NO